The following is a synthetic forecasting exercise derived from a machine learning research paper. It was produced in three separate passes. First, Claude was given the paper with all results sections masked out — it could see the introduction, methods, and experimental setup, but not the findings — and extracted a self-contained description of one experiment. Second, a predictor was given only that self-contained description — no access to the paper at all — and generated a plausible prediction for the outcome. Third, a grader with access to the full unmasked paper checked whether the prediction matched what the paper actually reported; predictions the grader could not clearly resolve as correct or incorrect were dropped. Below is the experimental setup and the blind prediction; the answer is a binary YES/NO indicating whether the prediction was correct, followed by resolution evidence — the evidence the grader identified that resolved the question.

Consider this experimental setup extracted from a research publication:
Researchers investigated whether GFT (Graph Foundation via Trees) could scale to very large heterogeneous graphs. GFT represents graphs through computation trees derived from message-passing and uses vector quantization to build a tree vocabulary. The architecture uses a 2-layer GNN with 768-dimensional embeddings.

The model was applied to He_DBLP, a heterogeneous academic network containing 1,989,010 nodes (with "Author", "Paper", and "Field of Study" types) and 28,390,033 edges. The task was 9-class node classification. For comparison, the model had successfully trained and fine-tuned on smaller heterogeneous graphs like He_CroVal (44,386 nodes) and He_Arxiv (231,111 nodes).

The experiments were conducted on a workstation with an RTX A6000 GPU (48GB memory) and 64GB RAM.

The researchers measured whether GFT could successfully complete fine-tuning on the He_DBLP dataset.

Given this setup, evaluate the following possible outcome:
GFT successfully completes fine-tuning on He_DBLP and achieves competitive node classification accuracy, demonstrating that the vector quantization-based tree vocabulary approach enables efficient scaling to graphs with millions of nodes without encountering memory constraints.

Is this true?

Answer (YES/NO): NO